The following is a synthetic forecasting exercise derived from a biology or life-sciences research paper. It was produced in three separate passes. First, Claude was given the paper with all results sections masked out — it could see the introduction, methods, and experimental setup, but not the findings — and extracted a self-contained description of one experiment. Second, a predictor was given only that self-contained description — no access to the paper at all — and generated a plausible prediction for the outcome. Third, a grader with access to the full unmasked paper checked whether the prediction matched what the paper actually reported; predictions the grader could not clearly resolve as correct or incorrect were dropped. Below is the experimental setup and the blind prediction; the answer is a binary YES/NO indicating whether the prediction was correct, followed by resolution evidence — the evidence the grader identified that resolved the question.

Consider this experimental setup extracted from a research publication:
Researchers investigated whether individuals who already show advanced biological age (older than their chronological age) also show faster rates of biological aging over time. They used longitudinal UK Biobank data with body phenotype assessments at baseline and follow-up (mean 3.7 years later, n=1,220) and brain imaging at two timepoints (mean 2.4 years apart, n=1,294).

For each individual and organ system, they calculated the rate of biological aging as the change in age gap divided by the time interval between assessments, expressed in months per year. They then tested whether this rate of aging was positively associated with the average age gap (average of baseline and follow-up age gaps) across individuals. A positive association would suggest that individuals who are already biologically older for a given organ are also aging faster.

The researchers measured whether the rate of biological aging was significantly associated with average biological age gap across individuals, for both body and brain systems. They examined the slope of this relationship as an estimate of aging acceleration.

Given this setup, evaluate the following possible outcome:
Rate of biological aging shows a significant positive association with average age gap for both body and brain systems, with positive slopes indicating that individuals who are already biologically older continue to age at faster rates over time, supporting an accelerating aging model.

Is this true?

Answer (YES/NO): NO